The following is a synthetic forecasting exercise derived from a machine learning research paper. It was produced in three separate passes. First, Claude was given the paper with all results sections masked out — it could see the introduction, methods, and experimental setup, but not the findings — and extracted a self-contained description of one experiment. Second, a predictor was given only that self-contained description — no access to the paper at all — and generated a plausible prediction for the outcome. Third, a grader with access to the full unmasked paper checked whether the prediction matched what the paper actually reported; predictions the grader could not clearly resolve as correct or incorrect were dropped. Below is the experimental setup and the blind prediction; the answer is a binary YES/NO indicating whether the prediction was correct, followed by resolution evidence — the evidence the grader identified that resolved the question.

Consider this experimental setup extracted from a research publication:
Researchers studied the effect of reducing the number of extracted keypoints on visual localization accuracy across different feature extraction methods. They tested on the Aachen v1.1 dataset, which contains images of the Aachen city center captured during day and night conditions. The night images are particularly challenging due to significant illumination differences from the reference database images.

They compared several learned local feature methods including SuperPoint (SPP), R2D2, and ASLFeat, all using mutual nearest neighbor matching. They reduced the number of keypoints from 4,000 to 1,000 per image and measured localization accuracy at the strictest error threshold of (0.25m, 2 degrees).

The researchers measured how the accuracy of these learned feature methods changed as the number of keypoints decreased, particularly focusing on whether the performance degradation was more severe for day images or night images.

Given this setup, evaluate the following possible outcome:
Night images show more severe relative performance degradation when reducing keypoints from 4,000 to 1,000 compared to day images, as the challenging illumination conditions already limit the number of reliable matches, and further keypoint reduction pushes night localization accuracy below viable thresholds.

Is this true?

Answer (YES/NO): YES